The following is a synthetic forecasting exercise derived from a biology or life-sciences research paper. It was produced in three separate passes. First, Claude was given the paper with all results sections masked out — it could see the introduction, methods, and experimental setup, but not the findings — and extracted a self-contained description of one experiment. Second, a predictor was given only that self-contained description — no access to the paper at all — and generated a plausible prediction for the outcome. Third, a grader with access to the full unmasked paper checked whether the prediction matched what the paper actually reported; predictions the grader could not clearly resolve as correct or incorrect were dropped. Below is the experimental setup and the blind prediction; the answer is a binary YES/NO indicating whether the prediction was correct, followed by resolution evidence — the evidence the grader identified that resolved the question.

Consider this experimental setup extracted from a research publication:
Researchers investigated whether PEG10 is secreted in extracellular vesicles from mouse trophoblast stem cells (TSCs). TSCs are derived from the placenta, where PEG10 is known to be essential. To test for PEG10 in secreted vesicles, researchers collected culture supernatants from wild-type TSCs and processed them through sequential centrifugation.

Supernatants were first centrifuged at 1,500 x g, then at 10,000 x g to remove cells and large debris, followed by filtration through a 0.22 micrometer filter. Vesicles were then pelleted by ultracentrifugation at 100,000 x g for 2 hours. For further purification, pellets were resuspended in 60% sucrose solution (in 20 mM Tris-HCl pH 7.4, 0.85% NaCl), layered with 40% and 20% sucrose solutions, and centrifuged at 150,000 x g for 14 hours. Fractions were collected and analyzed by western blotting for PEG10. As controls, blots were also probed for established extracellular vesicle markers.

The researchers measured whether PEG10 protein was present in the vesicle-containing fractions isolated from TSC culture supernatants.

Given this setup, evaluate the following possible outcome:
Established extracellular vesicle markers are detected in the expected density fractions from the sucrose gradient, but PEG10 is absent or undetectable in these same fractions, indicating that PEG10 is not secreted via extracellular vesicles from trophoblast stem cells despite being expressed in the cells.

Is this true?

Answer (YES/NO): NO